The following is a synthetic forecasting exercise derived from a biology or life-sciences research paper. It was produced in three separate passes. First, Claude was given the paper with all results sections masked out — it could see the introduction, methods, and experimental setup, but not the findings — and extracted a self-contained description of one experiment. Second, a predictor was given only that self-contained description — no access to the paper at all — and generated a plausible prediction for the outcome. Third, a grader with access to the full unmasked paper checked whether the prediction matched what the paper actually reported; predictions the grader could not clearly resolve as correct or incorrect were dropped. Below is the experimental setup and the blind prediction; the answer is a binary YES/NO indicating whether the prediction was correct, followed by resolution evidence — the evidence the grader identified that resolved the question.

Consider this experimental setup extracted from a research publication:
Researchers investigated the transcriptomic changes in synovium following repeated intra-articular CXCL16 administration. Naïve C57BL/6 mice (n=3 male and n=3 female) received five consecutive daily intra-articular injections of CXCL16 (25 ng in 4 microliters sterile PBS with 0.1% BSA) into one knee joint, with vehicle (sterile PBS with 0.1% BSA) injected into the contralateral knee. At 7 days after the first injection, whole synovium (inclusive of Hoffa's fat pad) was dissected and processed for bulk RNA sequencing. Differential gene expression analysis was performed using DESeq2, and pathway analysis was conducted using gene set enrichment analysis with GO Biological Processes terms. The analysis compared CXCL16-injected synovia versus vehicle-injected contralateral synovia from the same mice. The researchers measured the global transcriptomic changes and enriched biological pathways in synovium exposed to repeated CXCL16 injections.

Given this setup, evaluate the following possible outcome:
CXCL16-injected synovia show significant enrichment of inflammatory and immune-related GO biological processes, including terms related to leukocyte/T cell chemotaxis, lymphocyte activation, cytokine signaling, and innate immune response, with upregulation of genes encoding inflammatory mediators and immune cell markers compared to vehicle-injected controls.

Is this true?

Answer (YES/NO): YES